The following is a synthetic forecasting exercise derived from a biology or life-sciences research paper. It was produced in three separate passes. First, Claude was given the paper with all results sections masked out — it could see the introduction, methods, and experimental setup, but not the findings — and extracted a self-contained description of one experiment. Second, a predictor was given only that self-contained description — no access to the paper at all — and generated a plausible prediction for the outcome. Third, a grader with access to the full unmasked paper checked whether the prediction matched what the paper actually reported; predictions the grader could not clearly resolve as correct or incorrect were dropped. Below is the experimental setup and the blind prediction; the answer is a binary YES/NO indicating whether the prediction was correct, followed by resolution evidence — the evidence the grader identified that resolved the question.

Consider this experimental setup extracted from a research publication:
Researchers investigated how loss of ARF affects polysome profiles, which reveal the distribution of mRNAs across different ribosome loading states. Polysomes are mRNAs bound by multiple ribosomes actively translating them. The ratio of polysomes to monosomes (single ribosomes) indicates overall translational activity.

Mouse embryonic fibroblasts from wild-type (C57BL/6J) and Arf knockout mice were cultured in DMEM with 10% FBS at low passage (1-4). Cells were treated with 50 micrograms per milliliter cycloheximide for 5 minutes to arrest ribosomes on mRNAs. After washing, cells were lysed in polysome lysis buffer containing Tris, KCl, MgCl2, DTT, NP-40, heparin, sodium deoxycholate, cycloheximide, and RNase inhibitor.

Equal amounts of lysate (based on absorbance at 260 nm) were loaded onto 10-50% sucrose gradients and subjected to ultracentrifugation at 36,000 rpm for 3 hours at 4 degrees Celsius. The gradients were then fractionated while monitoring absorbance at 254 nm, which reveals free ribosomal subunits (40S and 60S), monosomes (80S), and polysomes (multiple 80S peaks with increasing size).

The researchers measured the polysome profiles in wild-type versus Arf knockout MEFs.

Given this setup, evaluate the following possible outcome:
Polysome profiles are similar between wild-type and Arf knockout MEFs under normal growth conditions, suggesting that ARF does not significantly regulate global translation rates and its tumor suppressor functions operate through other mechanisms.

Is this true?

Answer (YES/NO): NO